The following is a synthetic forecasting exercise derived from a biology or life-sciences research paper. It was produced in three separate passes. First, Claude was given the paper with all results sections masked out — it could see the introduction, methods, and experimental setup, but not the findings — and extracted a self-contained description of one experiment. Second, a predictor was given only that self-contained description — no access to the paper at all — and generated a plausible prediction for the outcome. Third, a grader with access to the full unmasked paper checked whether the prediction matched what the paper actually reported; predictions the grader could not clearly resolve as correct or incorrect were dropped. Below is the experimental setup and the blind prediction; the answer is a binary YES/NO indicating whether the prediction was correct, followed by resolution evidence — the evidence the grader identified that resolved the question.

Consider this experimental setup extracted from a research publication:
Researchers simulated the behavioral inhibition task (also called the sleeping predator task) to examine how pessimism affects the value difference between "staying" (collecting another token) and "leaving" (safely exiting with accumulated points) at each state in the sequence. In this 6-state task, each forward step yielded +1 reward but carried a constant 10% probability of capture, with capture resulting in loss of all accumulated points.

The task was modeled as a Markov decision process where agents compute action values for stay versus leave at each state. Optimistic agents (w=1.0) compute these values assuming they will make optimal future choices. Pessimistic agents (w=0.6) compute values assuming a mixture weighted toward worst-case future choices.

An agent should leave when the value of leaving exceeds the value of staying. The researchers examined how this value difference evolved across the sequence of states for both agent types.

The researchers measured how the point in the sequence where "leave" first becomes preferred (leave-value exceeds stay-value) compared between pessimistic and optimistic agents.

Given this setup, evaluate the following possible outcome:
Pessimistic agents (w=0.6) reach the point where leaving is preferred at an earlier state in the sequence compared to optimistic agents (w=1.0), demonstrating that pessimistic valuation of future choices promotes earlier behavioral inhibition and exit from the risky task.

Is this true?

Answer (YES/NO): YES